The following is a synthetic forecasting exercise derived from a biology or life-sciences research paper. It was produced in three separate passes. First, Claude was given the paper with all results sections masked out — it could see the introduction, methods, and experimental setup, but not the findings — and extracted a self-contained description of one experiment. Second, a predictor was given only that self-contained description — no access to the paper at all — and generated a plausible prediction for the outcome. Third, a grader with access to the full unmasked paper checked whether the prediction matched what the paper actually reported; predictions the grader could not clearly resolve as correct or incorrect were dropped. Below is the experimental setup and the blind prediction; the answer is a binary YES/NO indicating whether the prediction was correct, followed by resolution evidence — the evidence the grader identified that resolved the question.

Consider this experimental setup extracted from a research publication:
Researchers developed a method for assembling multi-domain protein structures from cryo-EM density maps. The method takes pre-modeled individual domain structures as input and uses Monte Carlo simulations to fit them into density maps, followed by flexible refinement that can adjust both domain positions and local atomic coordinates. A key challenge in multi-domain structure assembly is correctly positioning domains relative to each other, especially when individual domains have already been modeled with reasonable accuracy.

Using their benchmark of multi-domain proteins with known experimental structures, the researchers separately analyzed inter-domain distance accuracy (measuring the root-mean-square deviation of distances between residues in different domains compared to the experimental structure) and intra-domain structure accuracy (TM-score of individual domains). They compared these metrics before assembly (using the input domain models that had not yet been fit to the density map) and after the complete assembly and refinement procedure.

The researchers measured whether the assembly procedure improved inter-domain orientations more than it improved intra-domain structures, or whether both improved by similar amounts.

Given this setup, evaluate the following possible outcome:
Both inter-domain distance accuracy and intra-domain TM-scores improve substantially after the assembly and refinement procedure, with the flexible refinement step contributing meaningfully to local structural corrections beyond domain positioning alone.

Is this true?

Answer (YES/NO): YES